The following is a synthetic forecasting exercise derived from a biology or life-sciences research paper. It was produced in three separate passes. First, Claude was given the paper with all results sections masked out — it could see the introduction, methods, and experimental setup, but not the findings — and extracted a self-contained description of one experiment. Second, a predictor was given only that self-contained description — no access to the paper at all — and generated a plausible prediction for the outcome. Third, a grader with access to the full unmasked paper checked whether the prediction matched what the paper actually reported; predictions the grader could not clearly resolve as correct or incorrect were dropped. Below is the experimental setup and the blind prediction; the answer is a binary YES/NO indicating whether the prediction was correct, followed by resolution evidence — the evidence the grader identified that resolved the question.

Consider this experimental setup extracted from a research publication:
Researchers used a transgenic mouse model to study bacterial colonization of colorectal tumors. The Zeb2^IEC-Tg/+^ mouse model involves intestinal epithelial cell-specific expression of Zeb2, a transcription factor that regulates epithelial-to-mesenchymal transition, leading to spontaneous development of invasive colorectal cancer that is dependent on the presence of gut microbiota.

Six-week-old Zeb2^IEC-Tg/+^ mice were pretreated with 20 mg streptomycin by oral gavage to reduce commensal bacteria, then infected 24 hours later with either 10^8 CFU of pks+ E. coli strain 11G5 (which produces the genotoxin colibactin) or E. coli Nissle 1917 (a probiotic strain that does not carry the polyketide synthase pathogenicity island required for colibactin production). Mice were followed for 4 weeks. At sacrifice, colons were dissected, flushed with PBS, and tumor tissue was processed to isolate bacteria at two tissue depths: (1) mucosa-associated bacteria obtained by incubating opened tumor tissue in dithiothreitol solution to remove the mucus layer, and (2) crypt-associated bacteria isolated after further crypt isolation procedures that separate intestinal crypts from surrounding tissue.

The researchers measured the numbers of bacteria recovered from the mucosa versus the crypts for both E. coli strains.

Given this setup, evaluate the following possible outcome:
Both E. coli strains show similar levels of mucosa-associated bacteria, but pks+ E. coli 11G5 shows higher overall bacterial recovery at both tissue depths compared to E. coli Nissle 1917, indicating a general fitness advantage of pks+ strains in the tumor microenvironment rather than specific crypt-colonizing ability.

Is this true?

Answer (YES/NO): NO